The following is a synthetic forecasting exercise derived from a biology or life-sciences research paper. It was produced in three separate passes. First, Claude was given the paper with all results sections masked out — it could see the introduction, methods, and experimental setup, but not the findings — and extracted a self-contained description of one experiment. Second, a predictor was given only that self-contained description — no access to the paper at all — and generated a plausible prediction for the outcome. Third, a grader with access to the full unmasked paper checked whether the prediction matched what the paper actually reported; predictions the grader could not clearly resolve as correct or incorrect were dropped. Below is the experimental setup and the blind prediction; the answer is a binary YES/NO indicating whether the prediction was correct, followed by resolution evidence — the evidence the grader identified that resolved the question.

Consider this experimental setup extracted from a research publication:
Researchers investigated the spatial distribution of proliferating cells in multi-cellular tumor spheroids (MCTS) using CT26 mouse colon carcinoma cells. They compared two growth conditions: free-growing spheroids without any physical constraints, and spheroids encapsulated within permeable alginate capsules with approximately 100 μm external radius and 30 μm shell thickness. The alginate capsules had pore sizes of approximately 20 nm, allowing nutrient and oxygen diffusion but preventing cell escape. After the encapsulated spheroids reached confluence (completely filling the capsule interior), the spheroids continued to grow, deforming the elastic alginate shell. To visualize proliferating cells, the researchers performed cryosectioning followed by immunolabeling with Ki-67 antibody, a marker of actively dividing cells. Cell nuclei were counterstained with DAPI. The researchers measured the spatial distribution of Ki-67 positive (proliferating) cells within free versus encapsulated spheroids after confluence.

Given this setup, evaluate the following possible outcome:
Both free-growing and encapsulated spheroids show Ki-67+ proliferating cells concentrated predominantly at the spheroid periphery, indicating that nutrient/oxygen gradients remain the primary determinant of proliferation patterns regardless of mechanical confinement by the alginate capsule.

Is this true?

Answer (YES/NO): NO